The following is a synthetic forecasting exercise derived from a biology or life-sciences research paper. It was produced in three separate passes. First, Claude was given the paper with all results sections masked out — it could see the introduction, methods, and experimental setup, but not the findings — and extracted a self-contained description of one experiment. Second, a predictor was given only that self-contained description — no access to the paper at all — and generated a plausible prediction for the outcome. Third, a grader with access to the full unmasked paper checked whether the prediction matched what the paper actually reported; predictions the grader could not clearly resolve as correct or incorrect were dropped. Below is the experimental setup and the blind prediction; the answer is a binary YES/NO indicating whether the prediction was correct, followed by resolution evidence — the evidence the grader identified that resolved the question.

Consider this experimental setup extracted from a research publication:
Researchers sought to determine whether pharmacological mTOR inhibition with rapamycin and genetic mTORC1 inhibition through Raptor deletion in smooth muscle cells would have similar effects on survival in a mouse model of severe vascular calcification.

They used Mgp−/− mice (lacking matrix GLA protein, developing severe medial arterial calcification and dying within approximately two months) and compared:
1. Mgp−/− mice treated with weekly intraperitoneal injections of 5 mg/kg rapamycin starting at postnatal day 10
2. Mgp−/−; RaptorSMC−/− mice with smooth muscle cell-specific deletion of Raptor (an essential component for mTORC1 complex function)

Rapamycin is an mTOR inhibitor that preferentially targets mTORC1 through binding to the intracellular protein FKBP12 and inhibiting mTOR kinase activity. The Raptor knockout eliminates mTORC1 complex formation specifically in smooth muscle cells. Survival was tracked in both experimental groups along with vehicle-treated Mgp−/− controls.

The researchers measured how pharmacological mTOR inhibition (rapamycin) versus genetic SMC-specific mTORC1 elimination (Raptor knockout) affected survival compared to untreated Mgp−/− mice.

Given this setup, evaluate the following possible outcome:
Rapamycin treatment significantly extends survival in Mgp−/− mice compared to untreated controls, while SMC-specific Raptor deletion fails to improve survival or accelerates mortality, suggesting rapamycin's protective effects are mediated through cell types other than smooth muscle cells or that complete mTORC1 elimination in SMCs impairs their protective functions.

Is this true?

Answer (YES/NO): YES